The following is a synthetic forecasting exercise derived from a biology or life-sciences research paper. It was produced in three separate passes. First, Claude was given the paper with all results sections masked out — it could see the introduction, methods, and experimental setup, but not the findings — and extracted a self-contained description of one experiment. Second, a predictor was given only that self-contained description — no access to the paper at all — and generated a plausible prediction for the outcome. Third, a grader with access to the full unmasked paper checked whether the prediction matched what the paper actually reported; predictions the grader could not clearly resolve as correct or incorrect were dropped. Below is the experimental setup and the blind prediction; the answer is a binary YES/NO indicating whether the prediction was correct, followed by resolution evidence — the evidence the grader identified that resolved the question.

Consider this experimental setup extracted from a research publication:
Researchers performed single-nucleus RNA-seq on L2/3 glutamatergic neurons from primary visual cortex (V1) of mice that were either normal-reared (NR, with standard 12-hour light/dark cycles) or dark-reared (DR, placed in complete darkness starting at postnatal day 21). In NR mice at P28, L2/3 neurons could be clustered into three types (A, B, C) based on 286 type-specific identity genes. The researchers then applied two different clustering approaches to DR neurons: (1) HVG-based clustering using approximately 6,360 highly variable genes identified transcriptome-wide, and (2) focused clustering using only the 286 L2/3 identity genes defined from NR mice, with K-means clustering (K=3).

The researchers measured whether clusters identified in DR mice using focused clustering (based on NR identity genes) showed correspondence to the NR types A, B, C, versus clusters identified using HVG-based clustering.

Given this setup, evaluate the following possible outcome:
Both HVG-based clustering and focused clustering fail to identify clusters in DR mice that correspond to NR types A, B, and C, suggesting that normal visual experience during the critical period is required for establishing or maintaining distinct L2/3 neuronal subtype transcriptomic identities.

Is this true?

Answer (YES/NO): NO